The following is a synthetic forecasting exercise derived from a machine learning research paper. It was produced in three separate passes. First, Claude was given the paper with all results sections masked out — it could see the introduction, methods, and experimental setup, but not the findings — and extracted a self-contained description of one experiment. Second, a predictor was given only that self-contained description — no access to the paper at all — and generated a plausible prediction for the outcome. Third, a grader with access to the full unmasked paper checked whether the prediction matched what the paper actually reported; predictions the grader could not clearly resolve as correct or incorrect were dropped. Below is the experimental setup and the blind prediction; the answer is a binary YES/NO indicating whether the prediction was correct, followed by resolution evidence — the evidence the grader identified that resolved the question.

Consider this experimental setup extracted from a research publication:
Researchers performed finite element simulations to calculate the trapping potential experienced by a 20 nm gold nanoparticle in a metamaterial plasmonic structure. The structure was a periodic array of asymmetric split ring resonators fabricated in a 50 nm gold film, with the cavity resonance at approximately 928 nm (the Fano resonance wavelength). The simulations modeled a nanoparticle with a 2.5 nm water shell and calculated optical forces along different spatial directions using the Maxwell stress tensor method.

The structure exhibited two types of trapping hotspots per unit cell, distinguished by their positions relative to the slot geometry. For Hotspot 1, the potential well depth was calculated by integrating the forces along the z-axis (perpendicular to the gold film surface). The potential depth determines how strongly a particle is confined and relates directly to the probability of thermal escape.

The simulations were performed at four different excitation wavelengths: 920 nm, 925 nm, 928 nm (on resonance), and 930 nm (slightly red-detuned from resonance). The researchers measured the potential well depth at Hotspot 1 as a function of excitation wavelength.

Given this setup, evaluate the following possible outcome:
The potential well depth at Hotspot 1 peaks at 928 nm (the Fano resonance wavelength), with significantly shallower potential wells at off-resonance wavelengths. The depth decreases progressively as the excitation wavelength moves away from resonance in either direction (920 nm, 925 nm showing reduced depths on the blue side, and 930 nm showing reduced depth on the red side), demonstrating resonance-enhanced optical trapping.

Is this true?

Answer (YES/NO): NO